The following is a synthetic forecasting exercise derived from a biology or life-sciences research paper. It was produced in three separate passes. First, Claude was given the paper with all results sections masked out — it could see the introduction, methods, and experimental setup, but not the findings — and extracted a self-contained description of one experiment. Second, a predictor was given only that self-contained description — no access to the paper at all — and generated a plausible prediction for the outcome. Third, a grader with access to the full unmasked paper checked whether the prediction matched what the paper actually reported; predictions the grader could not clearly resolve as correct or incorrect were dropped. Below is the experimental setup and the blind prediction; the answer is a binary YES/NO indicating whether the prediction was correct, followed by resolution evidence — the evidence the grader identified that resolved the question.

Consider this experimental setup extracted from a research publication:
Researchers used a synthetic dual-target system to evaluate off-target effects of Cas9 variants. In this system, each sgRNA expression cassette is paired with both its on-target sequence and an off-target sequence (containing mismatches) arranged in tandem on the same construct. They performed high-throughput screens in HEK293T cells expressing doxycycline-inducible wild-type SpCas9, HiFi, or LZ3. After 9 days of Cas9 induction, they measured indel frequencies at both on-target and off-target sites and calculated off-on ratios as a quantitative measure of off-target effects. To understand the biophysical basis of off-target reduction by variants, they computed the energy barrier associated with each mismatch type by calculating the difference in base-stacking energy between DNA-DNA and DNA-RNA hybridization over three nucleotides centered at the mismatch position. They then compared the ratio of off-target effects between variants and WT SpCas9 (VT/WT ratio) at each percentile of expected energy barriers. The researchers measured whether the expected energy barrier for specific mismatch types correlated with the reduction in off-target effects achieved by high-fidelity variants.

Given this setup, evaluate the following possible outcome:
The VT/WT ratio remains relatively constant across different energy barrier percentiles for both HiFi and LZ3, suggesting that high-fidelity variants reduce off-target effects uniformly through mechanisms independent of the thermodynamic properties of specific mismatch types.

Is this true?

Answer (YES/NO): NO